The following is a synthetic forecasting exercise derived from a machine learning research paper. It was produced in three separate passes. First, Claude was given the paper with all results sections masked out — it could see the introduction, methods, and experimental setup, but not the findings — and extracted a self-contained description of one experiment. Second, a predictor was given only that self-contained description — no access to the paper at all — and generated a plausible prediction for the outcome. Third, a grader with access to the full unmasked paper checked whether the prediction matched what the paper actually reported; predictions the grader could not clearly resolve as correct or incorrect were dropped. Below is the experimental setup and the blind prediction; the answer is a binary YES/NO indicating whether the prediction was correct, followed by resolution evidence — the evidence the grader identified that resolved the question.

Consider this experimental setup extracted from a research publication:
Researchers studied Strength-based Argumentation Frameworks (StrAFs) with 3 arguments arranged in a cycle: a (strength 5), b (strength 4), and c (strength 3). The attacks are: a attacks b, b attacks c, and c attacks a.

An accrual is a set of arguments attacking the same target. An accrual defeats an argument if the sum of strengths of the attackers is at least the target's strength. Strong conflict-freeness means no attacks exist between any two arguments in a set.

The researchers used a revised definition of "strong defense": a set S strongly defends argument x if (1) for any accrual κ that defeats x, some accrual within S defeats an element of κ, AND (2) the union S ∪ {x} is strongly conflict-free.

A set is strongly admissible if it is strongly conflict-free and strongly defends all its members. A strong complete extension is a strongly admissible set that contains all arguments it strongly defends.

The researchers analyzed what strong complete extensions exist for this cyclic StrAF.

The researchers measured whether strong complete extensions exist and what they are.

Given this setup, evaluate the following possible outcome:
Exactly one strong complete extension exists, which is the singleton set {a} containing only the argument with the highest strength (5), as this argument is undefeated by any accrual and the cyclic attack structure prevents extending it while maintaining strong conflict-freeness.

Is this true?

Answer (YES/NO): YES